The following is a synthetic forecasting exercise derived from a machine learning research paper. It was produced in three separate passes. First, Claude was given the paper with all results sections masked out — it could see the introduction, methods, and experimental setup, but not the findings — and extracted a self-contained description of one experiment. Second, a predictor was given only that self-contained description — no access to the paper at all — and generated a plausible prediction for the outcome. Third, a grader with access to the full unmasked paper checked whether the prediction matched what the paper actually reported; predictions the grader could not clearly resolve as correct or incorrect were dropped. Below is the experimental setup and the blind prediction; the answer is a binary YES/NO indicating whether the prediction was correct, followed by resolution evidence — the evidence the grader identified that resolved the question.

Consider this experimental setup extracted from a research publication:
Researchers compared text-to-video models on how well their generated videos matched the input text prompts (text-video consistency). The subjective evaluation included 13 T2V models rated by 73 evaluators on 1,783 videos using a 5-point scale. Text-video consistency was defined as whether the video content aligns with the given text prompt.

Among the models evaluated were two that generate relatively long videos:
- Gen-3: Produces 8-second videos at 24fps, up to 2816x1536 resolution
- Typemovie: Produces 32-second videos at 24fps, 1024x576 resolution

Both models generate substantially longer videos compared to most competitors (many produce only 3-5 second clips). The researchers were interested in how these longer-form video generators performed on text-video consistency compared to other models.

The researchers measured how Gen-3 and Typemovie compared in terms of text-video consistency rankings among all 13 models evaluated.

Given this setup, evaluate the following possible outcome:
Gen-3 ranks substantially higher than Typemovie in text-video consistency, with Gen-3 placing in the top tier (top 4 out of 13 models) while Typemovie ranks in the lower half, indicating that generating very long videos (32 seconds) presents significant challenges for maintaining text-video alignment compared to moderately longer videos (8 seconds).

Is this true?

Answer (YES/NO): YES